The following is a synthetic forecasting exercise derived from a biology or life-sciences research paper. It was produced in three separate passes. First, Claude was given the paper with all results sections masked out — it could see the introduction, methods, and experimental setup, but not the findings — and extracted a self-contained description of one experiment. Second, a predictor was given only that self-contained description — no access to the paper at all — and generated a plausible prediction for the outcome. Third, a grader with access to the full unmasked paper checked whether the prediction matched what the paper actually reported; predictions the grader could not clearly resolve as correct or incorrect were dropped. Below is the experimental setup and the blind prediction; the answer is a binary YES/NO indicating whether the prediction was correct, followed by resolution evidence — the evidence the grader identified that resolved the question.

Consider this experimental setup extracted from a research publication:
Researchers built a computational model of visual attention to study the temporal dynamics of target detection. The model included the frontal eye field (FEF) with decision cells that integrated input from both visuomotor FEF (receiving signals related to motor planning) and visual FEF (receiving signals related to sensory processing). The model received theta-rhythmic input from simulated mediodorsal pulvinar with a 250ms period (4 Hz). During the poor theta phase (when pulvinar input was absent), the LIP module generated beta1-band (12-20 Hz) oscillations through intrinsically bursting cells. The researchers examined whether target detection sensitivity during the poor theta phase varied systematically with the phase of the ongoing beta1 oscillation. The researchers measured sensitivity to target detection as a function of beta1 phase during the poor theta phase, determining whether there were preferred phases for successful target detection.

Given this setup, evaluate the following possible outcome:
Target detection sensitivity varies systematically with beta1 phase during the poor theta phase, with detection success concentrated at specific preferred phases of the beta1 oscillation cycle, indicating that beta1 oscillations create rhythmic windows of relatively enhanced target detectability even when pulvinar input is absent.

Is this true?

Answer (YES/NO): YES